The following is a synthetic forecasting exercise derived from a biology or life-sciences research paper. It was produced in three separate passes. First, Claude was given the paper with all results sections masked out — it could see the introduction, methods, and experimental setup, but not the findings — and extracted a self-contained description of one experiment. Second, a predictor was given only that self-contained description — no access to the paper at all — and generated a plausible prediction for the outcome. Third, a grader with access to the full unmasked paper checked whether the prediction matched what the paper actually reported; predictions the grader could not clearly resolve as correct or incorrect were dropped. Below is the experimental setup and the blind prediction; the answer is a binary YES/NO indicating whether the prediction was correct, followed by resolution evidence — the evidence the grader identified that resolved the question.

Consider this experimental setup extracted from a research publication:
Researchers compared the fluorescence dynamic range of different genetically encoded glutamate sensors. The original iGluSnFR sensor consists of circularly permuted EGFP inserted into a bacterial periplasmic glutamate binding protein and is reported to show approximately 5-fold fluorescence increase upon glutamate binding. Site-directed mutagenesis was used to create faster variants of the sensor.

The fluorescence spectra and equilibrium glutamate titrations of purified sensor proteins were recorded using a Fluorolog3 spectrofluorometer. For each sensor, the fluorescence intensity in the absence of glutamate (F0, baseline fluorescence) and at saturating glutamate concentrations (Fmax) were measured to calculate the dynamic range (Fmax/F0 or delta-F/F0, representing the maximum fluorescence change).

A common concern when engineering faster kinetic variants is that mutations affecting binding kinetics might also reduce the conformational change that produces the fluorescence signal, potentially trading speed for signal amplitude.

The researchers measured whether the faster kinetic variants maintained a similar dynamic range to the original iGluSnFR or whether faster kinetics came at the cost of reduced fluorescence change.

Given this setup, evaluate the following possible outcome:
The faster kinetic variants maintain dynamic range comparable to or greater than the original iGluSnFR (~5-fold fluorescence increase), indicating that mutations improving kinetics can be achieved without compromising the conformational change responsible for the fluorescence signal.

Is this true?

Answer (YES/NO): YES